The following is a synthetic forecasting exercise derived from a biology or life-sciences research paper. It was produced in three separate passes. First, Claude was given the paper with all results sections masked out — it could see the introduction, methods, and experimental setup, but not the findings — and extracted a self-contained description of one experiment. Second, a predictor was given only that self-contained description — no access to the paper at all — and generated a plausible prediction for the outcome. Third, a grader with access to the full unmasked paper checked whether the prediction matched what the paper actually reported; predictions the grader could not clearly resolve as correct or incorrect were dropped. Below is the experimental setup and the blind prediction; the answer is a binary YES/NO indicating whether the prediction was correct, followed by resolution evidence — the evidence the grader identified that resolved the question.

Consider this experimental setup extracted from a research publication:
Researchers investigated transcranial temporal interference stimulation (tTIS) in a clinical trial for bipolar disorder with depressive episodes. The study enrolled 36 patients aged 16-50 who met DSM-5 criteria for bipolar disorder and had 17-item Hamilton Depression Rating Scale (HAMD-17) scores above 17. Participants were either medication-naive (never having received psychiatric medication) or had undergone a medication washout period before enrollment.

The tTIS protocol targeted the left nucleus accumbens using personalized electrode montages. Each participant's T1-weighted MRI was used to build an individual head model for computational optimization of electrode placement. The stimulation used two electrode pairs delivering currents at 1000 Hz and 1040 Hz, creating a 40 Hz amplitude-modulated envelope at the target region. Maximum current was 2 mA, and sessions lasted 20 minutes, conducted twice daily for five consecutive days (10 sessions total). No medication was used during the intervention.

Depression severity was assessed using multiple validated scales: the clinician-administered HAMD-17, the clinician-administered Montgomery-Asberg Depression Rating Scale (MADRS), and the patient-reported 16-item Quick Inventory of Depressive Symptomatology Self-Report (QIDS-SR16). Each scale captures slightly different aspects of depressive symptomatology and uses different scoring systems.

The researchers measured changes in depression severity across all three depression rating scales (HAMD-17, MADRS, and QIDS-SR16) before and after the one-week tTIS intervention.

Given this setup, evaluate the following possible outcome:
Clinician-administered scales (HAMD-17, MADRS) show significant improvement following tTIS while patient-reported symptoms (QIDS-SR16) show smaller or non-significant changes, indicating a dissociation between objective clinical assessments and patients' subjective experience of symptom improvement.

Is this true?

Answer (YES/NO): NO